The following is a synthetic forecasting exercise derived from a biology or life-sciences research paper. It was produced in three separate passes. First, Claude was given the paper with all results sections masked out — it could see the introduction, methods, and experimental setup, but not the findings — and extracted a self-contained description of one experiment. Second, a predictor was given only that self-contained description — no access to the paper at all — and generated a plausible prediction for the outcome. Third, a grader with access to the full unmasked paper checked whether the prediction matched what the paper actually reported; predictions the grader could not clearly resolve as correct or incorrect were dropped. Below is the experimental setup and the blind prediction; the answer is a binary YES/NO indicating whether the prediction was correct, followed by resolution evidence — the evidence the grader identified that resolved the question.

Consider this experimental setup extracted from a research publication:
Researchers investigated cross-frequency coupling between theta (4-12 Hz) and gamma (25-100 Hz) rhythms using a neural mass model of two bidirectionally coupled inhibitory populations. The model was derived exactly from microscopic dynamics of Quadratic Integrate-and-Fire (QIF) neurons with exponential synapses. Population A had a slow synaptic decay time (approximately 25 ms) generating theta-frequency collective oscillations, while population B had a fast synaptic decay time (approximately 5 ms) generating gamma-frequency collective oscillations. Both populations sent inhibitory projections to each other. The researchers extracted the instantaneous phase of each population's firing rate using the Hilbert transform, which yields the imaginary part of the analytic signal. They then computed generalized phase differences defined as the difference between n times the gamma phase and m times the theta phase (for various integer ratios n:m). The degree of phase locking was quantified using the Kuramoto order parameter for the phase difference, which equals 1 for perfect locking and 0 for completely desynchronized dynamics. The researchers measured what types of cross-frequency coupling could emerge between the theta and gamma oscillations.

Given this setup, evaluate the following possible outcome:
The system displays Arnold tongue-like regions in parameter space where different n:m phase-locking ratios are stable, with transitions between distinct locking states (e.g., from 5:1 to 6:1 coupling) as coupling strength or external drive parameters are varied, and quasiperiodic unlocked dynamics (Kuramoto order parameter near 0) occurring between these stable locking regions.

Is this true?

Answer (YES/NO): NO